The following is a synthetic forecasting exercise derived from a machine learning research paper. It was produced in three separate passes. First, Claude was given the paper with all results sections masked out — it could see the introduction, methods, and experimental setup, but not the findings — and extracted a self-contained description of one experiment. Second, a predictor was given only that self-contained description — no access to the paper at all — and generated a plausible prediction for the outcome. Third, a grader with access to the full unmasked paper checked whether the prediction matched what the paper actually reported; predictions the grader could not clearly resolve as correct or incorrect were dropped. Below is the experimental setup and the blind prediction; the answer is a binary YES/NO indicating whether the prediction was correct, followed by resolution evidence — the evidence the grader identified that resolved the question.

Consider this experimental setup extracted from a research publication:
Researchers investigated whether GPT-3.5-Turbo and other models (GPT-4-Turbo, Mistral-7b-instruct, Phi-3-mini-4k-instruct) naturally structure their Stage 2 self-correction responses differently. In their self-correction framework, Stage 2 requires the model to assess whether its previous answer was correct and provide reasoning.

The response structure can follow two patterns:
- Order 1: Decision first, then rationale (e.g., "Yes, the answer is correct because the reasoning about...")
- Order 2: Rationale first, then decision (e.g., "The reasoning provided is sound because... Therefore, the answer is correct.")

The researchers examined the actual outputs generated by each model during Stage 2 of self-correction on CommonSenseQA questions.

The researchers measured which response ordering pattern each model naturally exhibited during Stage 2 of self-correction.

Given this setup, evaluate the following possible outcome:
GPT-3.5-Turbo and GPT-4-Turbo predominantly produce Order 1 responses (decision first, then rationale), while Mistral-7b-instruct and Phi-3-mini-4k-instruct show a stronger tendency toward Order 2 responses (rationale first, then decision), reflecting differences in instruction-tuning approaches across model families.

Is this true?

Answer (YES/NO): NO